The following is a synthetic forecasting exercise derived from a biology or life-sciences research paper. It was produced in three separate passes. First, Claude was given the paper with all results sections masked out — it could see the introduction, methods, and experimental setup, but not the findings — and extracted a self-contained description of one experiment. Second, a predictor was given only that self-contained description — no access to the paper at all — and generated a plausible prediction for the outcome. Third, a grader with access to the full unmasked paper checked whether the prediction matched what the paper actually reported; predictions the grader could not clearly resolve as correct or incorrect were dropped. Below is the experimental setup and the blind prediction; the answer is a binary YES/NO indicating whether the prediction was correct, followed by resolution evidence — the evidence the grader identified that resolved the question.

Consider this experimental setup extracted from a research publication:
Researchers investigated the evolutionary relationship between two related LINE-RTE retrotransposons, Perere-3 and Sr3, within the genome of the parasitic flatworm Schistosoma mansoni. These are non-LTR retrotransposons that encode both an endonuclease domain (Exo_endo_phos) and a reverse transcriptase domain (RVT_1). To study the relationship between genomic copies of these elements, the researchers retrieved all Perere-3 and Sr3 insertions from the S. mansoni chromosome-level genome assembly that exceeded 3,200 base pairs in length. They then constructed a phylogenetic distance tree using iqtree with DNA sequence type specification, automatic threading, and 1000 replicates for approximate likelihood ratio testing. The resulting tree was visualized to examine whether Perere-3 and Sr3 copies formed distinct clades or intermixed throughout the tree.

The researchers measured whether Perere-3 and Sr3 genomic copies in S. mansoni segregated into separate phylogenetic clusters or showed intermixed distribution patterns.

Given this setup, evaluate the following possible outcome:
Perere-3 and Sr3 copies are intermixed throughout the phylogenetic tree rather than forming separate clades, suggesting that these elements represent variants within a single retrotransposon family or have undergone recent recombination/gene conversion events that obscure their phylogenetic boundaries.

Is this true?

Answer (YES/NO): NO